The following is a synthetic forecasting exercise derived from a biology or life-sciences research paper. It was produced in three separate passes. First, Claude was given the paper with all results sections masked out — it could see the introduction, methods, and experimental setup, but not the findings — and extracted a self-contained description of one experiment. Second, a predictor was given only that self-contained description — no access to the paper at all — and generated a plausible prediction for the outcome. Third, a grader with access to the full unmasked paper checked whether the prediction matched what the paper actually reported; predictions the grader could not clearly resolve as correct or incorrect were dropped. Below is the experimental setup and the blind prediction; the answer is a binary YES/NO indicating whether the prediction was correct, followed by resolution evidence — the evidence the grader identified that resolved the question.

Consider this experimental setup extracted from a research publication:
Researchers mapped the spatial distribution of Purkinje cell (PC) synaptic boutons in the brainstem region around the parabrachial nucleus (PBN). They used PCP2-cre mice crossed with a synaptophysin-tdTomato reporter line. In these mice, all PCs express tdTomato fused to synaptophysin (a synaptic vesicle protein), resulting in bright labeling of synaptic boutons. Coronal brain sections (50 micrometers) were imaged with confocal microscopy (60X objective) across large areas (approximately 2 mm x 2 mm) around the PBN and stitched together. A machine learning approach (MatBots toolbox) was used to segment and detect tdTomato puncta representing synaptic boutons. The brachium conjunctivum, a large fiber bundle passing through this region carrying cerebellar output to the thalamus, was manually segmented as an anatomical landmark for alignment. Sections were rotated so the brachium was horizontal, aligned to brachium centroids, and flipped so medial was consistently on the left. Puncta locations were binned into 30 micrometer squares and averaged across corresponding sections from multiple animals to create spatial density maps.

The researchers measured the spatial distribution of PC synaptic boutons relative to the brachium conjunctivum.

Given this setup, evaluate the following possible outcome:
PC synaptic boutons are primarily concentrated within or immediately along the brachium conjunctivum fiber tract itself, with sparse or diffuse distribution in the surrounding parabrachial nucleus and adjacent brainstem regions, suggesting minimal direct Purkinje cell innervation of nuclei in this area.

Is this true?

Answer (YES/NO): NO